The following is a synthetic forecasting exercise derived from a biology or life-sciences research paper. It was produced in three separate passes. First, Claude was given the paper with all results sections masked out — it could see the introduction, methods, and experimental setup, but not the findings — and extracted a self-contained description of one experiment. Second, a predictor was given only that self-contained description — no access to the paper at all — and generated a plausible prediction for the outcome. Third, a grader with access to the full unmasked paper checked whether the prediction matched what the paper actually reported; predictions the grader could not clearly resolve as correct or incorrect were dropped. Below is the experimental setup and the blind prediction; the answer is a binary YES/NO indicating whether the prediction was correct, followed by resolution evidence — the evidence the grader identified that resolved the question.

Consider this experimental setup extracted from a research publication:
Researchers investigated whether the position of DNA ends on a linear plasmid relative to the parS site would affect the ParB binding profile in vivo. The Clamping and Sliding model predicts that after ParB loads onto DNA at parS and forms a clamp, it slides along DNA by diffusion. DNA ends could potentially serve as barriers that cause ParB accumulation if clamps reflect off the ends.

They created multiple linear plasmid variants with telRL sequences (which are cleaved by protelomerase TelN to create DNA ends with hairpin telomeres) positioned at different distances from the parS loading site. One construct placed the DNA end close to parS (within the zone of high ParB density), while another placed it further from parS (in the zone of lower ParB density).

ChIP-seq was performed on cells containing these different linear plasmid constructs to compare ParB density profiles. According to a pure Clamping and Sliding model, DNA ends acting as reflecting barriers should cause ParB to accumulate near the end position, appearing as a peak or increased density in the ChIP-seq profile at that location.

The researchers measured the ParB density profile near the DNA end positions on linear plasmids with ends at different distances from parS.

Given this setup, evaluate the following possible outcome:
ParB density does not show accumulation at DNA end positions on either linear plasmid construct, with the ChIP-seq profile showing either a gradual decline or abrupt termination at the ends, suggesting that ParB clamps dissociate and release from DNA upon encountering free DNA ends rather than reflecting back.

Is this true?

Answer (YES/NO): YES